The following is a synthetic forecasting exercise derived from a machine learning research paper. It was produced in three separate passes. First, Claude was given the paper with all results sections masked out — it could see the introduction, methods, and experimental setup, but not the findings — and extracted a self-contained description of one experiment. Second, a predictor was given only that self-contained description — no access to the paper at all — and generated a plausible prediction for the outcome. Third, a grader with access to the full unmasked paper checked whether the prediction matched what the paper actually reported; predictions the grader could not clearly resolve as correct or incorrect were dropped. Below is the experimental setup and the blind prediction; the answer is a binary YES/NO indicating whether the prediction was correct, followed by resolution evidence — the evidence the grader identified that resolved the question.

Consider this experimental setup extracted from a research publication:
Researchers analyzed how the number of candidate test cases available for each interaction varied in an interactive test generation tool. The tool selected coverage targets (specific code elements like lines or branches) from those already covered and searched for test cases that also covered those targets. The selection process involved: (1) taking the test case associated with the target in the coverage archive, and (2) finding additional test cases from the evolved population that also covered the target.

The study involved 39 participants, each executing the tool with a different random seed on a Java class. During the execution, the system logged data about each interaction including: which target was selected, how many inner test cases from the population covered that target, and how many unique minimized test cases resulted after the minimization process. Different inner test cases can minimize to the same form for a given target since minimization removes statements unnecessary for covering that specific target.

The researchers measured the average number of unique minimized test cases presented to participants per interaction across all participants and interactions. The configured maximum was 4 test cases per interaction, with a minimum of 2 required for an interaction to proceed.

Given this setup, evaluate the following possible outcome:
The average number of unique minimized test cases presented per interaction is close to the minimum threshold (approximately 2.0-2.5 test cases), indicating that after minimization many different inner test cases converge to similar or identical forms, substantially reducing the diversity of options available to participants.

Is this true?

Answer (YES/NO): YES